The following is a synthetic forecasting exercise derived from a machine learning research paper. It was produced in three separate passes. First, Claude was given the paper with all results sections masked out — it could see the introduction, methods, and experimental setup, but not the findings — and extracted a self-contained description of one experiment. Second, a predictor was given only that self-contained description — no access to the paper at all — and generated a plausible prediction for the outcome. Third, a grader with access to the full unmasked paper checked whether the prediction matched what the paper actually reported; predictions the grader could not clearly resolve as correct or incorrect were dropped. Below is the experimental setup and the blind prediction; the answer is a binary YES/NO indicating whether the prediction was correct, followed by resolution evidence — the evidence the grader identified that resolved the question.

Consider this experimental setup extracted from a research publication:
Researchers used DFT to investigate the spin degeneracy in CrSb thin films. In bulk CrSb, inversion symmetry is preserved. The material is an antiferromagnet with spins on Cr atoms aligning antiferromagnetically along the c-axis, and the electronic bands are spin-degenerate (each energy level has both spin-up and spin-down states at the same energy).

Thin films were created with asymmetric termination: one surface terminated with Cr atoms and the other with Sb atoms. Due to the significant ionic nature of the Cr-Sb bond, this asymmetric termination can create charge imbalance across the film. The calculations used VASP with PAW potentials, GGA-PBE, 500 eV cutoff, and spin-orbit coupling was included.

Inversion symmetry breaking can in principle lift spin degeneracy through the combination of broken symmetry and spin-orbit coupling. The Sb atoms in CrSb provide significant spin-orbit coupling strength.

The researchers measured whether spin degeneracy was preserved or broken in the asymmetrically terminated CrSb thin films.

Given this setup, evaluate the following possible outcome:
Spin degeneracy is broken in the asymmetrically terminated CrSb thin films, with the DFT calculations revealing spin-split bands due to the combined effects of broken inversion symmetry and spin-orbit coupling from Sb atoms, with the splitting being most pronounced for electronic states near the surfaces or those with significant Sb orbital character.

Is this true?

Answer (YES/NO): NO